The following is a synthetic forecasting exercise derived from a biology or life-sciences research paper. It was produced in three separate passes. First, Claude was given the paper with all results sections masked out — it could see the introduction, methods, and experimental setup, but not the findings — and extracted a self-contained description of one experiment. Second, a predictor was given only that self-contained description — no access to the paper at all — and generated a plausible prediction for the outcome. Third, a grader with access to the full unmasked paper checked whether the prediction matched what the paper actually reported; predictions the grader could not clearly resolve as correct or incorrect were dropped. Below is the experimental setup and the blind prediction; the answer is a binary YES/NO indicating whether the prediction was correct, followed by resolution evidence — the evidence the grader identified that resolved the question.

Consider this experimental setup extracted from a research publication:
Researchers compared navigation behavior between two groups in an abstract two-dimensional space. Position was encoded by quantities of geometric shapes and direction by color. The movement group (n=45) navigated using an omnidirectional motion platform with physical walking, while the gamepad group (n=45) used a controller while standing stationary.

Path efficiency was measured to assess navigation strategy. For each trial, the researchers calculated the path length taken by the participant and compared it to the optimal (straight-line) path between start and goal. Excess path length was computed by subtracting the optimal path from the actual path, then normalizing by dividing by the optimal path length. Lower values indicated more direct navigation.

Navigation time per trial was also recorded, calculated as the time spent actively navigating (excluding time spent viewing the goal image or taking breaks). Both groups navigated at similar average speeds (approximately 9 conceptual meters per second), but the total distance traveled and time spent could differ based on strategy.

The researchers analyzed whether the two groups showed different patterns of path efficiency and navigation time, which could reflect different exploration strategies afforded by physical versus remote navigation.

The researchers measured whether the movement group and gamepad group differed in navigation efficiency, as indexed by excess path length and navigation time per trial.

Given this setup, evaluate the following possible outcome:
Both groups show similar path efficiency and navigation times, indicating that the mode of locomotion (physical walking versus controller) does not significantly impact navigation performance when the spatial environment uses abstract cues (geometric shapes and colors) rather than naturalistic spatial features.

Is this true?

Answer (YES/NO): NO